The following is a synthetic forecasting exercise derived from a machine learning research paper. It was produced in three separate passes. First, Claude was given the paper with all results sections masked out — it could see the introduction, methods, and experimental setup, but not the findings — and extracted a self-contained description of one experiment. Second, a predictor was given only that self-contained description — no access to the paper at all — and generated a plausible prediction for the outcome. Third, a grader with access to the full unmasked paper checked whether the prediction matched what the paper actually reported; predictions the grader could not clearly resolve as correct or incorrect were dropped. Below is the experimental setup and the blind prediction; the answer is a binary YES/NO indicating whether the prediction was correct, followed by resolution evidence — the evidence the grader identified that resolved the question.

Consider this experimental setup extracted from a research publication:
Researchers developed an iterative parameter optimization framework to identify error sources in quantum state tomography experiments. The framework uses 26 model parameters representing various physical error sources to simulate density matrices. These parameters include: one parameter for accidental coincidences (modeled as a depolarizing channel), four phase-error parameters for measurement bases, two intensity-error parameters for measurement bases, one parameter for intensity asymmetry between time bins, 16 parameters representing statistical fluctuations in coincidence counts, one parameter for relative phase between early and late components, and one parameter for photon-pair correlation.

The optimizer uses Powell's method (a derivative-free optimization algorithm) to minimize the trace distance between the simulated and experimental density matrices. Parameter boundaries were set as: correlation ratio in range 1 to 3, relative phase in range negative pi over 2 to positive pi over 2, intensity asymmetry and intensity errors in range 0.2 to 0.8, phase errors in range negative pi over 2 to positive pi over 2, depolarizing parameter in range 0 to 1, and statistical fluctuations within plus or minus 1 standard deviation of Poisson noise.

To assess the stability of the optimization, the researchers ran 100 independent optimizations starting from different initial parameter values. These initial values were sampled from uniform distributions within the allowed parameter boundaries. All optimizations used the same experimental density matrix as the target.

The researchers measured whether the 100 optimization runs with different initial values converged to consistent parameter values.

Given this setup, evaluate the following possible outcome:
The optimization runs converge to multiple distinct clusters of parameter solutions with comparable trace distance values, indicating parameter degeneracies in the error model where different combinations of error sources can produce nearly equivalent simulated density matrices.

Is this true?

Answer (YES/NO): NO